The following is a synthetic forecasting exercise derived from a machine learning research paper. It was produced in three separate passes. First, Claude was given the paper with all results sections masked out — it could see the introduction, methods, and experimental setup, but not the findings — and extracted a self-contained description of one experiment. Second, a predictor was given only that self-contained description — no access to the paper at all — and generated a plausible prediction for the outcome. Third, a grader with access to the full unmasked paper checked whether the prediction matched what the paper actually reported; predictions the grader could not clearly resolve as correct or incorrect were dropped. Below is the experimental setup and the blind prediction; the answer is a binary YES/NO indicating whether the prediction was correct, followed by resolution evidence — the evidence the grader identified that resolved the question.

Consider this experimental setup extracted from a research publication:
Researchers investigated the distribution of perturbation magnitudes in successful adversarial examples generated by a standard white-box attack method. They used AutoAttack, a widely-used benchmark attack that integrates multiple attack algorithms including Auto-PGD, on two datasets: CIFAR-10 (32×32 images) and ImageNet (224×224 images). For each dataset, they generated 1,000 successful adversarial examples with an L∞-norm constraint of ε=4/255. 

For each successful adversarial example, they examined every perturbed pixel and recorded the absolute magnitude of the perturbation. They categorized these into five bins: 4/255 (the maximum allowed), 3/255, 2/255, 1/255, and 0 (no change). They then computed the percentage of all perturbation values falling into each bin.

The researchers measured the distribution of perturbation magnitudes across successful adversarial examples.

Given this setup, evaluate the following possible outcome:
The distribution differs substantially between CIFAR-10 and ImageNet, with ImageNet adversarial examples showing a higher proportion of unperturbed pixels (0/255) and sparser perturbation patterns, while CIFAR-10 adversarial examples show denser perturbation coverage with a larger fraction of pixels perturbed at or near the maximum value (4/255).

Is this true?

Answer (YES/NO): YES